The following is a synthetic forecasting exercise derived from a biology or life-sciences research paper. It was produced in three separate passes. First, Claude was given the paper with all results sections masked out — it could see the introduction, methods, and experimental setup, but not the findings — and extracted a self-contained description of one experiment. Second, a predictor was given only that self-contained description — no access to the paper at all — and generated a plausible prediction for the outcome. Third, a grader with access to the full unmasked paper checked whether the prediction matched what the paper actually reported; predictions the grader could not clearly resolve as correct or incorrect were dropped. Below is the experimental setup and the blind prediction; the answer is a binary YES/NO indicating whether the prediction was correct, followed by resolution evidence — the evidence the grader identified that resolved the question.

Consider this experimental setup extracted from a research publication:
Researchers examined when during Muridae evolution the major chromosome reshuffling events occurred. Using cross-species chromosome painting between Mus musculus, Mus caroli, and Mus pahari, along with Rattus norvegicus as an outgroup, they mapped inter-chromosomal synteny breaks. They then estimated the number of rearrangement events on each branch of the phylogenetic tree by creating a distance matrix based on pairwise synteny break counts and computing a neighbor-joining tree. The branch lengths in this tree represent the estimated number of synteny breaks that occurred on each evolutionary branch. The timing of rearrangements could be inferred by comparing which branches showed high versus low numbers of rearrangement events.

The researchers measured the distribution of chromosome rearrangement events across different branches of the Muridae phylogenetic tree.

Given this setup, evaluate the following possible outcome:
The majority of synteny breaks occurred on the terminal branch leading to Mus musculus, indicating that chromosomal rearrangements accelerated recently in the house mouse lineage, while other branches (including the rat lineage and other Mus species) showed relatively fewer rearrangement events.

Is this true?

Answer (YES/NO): NO